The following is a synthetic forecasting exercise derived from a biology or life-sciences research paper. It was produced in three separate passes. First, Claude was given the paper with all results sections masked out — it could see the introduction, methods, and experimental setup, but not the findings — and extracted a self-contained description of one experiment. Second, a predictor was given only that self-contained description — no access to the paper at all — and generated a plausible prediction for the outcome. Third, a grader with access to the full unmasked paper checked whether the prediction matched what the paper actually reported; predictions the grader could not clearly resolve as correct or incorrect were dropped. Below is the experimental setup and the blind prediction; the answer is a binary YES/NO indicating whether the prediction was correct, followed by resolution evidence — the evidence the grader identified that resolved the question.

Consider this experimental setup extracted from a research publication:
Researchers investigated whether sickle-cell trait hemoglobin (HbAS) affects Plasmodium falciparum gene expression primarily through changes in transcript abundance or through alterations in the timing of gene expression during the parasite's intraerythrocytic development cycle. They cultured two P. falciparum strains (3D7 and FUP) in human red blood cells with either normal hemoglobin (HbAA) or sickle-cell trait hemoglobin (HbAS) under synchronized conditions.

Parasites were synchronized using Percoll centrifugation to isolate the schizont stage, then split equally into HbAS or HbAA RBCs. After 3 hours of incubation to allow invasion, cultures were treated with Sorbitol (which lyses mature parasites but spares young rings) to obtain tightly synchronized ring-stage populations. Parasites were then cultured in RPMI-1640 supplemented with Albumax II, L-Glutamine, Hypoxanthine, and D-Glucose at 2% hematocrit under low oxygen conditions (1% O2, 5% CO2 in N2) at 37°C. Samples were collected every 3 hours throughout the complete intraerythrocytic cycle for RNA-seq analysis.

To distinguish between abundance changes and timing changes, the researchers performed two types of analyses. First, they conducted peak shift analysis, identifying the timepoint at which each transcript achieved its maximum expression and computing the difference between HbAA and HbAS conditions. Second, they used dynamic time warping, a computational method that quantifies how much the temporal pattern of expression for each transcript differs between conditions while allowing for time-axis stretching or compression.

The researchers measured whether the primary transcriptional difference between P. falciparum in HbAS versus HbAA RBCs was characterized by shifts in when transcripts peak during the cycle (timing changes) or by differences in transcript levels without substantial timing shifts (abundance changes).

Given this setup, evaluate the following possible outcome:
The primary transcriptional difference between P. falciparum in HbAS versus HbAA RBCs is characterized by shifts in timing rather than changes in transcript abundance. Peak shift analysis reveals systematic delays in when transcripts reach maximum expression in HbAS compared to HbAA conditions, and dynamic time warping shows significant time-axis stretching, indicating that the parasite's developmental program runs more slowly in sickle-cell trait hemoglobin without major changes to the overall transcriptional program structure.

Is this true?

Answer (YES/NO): NO